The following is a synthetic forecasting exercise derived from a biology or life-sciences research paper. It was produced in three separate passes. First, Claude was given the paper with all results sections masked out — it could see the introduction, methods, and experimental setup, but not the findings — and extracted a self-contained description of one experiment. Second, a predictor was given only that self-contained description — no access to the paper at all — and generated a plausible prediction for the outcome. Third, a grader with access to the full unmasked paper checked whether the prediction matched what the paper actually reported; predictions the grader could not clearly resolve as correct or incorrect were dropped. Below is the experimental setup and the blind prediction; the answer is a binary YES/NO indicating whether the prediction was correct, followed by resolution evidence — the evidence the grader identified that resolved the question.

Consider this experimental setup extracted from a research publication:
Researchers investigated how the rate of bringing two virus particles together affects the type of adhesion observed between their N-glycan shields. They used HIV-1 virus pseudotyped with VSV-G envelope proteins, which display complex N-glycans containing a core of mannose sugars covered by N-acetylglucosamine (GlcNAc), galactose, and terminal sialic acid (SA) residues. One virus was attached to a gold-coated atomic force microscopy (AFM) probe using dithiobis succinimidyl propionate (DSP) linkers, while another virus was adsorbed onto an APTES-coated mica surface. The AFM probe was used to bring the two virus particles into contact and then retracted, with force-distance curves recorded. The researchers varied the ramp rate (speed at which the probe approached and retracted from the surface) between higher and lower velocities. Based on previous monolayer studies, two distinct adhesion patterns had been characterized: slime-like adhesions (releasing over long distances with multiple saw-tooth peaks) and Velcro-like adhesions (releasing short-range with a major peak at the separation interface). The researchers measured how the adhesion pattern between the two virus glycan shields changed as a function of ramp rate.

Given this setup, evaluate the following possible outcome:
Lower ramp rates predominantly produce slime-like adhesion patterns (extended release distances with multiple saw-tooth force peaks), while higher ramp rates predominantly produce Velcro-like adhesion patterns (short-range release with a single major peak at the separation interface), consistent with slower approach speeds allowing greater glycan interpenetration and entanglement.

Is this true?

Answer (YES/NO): NO